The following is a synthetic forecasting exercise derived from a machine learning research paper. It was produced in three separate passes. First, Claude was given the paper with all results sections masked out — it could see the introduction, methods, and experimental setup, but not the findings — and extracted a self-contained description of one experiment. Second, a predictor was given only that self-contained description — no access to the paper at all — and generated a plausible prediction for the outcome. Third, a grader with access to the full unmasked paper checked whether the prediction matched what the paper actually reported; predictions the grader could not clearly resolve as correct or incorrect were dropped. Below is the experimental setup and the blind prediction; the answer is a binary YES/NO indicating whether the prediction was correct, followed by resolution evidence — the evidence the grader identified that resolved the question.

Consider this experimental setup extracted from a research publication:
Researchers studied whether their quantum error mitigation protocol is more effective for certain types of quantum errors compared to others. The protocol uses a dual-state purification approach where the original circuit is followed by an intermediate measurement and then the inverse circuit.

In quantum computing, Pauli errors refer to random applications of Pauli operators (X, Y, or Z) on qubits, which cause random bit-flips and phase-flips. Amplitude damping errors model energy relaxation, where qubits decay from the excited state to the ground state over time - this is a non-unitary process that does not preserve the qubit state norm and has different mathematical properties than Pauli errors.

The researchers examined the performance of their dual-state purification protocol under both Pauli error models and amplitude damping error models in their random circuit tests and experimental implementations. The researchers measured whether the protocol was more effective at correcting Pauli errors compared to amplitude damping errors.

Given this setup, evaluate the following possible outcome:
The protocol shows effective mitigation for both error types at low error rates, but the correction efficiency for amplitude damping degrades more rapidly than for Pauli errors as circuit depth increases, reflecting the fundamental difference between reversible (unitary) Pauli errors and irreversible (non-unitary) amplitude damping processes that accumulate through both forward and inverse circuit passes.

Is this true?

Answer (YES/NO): NO